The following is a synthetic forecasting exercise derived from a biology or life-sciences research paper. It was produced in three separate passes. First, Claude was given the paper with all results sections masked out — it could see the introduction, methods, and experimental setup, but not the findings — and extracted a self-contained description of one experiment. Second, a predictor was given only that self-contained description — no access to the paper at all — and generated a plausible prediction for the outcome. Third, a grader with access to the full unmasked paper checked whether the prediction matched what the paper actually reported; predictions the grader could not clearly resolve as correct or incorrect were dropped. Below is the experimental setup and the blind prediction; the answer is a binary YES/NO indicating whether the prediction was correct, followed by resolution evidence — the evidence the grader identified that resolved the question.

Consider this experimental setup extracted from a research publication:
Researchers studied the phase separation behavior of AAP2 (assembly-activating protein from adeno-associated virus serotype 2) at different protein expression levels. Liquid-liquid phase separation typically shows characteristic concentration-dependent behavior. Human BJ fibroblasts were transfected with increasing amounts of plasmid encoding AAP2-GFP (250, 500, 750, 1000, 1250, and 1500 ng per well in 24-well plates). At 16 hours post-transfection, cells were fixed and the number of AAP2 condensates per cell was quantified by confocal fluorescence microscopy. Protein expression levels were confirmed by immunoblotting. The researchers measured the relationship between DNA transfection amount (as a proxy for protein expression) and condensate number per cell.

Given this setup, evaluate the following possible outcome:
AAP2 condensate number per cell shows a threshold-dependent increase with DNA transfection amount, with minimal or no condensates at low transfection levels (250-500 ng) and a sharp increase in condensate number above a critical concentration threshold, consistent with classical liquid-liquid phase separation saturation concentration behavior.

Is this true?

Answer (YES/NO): NO